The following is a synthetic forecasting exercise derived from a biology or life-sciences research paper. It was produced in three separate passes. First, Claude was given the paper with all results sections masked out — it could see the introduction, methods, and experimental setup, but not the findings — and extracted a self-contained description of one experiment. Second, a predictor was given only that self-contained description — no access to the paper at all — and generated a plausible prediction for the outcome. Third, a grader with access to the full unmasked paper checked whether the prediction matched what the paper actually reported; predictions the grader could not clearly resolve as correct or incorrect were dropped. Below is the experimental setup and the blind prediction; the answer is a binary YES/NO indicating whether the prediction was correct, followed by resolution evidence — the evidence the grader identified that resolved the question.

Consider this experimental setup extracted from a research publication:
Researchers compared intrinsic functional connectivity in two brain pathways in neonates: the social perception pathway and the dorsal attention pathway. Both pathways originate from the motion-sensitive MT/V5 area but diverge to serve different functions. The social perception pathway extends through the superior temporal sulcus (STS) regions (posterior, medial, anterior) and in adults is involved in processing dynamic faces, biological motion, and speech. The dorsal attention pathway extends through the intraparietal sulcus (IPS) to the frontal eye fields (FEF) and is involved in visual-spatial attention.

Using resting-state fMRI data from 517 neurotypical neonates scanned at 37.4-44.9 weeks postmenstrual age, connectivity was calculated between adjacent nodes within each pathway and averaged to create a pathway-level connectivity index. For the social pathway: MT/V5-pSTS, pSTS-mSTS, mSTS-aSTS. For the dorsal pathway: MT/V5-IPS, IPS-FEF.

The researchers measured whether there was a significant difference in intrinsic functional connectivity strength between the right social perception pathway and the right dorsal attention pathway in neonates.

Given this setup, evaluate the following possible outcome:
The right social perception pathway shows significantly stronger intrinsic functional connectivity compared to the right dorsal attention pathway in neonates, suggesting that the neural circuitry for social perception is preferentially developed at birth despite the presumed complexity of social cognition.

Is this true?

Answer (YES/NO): YES